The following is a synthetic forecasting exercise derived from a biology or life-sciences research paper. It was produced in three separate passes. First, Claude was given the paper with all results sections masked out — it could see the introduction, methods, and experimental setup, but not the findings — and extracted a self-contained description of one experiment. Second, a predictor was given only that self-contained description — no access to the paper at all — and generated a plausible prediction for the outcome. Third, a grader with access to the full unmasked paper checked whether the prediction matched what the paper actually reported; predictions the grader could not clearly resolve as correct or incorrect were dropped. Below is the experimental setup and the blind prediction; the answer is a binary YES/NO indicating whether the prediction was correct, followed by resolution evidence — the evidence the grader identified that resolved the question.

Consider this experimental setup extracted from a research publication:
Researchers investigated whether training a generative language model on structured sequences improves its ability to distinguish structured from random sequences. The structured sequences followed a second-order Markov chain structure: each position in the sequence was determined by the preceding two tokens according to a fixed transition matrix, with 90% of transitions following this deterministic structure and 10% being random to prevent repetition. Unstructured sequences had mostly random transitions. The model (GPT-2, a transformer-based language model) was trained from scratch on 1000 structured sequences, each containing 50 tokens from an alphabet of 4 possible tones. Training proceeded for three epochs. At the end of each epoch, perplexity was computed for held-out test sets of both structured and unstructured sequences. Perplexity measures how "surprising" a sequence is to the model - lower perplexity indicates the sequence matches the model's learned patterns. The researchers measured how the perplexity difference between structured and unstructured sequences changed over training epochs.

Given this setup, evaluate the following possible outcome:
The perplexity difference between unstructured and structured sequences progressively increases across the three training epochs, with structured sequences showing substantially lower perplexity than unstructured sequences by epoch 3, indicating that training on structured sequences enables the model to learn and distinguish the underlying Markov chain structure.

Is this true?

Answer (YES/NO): YES